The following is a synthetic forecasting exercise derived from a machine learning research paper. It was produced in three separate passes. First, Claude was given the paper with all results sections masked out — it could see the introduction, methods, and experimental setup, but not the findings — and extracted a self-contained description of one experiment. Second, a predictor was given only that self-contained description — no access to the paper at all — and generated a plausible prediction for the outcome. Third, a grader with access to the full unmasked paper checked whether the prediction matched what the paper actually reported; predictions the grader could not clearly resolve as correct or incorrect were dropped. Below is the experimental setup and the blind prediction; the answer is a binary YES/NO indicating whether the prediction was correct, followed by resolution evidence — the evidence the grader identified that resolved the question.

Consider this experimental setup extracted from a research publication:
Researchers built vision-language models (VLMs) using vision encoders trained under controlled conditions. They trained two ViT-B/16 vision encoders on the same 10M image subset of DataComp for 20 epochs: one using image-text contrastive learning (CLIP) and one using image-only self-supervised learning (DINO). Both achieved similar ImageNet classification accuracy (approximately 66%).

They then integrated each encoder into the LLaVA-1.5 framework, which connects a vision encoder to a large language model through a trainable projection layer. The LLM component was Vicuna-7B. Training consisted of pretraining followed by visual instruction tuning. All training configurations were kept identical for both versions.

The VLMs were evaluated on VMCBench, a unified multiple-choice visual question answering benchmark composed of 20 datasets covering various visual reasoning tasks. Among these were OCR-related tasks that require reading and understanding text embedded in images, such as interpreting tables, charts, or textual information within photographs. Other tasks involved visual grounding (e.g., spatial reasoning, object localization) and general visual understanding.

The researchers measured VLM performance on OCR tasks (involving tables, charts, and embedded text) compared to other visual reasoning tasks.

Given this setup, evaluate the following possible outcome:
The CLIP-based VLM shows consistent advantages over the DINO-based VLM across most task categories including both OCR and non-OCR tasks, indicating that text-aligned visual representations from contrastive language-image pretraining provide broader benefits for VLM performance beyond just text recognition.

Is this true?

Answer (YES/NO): NO